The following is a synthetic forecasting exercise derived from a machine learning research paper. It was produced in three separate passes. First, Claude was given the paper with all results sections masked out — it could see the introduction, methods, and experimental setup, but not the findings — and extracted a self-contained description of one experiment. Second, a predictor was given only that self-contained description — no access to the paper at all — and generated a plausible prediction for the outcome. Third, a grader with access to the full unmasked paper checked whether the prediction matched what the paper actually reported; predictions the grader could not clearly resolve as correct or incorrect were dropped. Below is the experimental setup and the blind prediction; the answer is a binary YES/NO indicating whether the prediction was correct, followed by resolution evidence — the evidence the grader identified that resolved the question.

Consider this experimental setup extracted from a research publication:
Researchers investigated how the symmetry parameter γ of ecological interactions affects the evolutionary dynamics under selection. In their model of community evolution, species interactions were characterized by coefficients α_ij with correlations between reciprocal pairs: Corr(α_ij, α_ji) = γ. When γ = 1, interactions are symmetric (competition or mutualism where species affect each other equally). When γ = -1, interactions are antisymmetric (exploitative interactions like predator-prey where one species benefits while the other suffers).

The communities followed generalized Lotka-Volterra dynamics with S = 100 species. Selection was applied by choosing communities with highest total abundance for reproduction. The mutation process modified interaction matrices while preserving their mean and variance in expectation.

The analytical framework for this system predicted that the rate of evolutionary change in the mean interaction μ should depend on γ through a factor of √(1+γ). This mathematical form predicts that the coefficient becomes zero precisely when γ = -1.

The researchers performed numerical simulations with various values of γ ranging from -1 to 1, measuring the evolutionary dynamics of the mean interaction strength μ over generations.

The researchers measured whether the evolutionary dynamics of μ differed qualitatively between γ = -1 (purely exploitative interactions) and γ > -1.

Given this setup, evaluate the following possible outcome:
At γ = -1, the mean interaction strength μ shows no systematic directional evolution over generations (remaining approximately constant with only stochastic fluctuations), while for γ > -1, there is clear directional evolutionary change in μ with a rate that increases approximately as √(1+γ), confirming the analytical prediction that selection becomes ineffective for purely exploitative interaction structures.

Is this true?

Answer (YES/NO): YES